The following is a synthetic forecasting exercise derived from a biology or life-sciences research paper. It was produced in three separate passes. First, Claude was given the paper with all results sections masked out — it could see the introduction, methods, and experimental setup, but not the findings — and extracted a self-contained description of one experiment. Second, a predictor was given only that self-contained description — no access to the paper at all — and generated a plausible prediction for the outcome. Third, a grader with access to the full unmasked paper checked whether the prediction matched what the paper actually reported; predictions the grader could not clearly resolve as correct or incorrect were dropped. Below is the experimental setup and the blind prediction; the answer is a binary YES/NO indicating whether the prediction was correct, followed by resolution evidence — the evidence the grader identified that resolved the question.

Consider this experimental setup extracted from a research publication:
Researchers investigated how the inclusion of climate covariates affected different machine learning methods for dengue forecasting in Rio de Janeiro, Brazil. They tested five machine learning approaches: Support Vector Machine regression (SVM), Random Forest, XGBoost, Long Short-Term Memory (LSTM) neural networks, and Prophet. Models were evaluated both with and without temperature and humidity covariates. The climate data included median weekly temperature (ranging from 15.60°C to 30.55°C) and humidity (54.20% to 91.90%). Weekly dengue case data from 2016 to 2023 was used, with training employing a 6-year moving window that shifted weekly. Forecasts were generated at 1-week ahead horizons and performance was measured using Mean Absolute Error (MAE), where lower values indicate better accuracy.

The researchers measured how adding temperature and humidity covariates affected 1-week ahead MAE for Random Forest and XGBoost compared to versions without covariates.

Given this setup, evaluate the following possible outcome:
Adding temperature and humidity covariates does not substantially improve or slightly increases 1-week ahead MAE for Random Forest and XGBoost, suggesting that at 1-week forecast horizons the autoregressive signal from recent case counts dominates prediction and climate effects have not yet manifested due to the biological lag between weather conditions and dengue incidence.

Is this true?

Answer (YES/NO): NO